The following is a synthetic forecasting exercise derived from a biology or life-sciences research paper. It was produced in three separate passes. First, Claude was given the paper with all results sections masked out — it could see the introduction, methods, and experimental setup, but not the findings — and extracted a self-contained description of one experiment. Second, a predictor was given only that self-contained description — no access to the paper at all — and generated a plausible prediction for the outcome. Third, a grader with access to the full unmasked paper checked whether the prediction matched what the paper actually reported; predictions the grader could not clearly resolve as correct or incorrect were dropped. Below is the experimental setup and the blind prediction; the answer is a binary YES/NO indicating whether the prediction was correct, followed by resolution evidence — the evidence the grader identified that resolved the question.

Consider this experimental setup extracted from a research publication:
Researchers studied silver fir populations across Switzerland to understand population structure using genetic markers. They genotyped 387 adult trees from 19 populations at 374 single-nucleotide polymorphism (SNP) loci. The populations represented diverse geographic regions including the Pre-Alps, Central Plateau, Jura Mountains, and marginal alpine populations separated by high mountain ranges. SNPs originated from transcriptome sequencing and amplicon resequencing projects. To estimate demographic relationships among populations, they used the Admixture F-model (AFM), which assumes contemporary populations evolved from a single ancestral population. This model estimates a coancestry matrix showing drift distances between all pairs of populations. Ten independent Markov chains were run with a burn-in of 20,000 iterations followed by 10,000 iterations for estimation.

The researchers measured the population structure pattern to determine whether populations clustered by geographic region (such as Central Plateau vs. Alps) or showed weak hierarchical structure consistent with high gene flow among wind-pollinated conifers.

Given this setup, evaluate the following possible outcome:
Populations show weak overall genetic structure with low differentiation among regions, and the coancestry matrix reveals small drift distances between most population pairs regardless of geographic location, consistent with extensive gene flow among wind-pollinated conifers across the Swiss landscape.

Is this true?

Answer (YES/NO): NO